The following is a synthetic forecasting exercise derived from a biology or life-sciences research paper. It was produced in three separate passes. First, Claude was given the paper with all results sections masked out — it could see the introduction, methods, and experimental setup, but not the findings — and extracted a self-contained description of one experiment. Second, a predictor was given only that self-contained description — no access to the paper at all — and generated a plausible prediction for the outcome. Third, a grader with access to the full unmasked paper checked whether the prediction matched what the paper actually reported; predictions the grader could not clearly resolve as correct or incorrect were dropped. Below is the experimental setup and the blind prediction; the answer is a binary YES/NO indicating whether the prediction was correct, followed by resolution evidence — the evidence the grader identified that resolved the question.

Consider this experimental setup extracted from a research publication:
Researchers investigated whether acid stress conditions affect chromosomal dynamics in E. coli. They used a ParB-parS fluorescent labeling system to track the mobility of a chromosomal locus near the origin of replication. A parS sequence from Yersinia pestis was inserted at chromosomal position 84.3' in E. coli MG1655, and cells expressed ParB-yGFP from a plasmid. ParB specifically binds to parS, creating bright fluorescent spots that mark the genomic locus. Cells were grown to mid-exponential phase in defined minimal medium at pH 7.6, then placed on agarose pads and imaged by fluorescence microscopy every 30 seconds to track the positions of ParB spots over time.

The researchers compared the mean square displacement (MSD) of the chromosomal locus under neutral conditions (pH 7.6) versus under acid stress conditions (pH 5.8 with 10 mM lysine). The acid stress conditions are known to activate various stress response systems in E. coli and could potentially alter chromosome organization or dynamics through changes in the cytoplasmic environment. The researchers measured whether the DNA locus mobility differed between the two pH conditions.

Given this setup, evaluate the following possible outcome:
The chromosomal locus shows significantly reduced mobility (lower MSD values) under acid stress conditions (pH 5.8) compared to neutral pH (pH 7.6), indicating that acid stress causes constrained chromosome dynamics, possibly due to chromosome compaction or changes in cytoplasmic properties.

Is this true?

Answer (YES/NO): NO